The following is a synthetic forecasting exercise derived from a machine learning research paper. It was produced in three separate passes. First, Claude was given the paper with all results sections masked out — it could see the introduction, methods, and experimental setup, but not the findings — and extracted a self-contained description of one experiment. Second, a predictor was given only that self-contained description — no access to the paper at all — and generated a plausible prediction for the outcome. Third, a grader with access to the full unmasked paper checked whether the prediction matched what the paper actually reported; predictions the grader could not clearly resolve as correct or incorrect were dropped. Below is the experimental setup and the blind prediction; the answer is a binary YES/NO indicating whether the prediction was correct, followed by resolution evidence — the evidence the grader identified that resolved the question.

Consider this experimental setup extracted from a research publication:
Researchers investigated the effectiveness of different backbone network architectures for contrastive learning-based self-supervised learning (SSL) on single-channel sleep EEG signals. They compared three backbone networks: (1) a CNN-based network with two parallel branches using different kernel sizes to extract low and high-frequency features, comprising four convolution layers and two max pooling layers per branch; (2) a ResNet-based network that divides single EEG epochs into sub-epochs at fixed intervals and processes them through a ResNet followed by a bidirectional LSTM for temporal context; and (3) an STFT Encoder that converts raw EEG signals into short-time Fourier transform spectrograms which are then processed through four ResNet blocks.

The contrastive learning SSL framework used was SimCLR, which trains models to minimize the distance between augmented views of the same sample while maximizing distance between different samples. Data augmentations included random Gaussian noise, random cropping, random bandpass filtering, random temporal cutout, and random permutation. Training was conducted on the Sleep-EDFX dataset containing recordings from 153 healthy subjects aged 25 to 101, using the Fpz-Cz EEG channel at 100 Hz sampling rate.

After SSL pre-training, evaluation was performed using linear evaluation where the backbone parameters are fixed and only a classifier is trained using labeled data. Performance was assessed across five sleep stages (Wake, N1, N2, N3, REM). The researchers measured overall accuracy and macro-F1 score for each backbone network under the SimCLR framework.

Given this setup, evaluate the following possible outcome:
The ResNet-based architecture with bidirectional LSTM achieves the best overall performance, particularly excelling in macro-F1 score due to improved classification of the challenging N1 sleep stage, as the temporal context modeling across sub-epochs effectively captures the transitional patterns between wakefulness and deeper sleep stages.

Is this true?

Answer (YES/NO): NO